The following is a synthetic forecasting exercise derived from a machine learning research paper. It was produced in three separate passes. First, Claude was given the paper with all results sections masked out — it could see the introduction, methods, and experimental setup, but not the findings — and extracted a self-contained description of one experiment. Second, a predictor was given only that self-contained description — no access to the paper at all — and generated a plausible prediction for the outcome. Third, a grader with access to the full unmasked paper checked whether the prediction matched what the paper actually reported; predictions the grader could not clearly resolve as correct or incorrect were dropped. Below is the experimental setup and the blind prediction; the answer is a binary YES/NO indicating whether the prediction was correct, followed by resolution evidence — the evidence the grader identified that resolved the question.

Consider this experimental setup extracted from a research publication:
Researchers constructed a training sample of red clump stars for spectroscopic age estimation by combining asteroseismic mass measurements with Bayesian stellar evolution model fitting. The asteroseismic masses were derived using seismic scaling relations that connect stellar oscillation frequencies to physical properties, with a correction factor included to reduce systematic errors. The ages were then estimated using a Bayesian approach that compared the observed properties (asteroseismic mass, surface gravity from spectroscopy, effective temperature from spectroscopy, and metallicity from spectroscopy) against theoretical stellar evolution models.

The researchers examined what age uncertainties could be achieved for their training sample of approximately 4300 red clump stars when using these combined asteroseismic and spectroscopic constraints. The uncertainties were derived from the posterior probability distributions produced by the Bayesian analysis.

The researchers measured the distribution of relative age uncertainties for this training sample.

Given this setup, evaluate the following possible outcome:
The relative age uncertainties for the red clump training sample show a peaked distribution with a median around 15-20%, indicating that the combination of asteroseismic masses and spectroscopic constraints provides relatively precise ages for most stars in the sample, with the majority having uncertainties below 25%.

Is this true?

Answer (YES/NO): YES